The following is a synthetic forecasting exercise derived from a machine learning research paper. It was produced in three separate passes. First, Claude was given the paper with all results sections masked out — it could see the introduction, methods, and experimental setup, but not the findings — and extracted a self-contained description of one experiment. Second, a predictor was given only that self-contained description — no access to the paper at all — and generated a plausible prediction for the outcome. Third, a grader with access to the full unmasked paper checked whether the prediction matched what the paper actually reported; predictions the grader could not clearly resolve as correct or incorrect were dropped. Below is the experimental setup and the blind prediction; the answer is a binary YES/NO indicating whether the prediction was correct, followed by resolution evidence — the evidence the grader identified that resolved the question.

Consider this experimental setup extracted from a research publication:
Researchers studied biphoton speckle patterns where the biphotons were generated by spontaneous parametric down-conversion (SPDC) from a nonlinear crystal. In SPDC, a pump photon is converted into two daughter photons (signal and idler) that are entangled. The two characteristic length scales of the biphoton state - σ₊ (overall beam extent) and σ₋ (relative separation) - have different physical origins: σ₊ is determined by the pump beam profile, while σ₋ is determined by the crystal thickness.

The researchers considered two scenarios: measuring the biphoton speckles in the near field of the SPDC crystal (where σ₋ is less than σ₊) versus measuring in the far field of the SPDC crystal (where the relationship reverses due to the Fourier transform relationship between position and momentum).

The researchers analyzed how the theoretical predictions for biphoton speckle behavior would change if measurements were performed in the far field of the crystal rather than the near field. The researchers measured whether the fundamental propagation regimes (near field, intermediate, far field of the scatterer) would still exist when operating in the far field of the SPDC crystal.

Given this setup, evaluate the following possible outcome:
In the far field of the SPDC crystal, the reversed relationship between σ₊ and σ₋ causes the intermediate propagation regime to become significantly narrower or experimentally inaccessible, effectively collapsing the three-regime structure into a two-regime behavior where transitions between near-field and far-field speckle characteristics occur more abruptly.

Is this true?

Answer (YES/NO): NO